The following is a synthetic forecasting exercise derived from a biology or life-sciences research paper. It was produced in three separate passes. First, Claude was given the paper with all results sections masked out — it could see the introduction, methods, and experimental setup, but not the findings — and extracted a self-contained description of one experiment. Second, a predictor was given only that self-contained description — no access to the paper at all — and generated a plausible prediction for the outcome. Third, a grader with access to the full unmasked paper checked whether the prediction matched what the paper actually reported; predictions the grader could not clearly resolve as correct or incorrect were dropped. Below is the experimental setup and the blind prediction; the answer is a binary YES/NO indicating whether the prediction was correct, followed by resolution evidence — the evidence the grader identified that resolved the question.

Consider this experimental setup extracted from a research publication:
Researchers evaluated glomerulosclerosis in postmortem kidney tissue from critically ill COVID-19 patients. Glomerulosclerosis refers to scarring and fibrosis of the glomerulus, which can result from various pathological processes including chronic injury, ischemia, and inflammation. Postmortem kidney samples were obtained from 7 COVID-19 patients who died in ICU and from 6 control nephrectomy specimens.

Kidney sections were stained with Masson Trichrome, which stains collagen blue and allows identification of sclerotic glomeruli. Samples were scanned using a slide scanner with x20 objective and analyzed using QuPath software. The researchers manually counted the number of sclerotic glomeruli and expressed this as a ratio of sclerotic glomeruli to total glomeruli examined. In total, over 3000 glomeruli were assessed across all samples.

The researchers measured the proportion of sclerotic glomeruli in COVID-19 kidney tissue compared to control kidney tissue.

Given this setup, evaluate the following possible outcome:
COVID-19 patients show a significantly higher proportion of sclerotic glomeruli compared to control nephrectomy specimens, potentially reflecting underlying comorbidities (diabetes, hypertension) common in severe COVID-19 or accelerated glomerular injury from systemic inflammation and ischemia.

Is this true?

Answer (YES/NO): YES